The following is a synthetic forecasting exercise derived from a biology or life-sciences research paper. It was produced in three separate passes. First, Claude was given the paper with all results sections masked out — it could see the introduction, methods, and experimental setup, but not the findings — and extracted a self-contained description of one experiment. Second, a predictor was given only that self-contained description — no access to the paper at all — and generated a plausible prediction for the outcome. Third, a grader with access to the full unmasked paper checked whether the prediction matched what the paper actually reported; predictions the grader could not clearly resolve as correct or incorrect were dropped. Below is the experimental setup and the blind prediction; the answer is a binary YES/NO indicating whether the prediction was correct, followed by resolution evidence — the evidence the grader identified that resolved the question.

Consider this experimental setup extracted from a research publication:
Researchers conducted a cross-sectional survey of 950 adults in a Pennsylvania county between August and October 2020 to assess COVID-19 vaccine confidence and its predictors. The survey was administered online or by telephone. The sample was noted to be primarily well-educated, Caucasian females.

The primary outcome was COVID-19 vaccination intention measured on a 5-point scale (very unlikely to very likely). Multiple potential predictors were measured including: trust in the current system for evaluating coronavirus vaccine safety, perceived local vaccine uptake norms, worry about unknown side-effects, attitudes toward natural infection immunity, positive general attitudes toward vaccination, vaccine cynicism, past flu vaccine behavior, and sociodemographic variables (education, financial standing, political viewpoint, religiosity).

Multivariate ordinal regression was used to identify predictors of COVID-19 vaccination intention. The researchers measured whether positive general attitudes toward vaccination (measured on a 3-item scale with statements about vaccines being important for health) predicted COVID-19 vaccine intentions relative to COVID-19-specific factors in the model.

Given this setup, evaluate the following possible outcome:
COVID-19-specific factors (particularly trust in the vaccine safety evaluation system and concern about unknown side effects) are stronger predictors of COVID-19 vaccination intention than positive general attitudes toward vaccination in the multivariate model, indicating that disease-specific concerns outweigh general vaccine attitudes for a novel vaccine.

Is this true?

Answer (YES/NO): YES